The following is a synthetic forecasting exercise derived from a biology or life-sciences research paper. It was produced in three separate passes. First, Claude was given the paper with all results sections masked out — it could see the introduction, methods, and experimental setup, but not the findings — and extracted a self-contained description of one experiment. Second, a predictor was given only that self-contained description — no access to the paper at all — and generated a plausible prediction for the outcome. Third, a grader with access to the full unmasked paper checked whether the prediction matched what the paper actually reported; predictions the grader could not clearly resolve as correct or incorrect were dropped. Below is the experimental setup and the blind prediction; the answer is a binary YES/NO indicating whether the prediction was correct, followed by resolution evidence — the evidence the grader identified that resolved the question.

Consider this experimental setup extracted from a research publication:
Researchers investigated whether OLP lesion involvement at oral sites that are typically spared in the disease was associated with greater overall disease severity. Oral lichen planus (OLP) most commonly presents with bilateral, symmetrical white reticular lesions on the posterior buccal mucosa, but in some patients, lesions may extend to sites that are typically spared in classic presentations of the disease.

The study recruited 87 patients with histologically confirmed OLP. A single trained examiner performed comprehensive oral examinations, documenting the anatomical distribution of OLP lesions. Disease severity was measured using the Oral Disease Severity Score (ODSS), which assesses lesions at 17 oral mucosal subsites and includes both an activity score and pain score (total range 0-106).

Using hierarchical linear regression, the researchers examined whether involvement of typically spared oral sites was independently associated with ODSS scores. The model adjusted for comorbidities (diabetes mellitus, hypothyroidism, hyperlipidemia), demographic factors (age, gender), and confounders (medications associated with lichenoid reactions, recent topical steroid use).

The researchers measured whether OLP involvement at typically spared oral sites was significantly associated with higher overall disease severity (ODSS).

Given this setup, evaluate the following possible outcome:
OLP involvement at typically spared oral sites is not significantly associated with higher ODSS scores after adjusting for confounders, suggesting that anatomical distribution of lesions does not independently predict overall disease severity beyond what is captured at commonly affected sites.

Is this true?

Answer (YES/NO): NO